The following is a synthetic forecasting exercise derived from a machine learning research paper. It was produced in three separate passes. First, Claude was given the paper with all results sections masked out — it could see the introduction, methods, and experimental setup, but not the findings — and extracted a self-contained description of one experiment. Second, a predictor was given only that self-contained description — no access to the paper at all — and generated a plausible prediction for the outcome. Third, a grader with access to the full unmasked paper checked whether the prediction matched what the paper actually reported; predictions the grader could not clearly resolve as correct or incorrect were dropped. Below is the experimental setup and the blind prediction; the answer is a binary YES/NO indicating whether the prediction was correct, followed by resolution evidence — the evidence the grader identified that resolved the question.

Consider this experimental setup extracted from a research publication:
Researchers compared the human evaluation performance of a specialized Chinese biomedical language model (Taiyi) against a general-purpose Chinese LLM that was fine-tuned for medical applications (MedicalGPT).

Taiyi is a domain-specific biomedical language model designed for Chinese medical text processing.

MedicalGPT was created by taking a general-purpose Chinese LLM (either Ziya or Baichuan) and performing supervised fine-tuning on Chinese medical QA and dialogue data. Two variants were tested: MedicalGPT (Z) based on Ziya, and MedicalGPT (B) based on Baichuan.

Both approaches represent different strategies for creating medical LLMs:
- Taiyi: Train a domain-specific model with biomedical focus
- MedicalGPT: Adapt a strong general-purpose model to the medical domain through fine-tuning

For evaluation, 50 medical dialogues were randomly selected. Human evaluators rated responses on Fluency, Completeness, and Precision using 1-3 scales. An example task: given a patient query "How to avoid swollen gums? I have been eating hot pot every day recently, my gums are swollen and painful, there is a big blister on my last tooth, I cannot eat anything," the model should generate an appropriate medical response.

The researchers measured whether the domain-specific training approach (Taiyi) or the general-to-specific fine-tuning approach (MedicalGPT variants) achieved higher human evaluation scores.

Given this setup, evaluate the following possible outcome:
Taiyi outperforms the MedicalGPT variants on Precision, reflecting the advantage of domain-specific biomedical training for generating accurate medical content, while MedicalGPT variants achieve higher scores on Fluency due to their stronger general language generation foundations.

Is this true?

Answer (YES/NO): NO